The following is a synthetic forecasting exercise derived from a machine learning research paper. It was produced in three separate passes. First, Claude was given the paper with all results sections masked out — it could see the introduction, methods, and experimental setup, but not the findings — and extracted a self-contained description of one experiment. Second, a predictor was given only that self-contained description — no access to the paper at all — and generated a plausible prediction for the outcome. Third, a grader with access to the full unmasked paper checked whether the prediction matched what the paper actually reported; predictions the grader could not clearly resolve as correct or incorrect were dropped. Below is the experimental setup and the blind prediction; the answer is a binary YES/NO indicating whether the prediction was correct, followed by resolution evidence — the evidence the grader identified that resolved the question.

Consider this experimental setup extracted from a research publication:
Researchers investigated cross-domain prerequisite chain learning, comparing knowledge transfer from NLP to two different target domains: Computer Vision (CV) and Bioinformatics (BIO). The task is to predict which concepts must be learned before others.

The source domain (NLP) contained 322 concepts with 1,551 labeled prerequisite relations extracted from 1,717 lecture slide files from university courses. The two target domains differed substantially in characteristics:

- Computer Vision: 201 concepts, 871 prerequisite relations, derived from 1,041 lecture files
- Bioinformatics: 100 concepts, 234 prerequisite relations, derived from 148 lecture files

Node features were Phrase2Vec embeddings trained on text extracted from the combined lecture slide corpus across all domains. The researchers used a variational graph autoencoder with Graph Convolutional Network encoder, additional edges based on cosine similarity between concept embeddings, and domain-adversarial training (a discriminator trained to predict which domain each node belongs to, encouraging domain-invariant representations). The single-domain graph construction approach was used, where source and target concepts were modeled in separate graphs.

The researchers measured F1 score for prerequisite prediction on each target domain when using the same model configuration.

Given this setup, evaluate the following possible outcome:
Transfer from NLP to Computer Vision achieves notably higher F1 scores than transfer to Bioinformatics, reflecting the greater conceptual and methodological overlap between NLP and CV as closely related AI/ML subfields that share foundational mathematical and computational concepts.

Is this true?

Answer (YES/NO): NO